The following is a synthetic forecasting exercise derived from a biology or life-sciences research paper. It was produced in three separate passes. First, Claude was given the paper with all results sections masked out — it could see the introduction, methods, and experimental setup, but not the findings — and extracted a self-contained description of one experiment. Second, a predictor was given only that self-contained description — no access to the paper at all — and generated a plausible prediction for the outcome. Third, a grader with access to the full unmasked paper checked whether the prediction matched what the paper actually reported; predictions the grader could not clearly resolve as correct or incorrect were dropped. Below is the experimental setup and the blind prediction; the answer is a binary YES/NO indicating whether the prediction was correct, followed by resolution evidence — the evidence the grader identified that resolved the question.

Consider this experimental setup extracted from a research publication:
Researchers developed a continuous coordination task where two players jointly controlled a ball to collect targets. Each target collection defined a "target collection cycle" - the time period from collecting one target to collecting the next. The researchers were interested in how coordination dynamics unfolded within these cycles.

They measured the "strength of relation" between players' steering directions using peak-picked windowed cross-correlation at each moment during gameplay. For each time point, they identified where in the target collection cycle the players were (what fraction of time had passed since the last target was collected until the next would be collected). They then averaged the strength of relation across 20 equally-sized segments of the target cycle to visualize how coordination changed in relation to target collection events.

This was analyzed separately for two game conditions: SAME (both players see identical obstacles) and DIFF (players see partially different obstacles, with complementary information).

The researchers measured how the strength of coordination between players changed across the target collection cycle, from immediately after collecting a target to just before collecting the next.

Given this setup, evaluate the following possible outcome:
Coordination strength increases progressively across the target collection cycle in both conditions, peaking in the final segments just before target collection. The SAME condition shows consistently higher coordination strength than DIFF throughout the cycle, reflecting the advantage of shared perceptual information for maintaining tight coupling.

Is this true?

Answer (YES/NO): NO